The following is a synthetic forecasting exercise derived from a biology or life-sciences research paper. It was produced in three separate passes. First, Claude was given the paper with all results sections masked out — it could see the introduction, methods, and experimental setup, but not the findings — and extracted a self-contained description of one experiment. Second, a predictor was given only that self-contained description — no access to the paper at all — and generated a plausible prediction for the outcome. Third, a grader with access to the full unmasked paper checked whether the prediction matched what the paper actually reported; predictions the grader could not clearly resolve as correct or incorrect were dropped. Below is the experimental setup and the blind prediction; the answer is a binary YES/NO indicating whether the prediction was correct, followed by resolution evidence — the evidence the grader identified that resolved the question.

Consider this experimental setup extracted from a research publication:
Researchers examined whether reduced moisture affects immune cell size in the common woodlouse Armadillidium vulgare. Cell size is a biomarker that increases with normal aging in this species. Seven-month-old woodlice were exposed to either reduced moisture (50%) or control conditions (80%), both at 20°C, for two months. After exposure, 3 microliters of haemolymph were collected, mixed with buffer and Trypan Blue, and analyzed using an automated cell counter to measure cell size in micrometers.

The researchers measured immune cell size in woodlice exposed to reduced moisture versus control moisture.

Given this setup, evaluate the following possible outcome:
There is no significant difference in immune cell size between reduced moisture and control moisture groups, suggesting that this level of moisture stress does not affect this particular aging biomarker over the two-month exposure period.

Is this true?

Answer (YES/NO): YES